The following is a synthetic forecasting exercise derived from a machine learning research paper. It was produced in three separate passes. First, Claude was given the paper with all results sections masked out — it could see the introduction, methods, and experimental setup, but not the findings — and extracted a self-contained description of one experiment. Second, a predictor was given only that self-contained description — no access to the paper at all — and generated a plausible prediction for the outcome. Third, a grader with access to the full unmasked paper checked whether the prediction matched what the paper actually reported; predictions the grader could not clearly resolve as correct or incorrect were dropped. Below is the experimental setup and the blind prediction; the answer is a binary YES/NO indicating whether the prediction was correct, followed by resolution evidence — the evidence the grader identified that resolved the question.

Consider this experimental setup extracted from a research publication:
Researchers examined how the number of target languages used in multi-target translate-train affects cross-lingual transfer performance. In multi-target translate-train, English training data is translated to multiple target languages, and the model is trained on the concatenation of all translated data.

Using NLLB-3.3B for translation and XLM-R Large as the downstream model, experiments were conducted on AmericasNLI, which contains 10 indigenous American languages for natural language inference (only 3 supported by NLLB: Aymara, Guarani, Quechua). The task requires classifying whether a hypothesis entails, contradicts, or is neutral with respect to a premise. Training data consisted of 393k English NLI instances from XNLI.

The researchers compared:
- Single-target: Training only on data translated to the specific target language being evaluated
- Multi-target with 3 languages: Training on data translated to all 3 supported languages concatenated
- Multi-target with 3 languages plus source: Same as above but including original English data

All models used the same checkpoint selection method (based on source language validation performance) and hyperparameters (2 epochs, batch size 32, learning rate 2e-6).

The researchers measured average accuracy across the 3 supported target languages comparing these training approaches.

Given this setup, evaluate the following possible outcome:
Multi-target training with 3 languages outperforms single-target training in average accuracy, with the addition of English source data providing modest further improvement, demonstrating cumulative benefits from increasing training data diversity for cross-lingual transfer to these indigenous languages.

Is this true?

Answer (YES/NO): YES